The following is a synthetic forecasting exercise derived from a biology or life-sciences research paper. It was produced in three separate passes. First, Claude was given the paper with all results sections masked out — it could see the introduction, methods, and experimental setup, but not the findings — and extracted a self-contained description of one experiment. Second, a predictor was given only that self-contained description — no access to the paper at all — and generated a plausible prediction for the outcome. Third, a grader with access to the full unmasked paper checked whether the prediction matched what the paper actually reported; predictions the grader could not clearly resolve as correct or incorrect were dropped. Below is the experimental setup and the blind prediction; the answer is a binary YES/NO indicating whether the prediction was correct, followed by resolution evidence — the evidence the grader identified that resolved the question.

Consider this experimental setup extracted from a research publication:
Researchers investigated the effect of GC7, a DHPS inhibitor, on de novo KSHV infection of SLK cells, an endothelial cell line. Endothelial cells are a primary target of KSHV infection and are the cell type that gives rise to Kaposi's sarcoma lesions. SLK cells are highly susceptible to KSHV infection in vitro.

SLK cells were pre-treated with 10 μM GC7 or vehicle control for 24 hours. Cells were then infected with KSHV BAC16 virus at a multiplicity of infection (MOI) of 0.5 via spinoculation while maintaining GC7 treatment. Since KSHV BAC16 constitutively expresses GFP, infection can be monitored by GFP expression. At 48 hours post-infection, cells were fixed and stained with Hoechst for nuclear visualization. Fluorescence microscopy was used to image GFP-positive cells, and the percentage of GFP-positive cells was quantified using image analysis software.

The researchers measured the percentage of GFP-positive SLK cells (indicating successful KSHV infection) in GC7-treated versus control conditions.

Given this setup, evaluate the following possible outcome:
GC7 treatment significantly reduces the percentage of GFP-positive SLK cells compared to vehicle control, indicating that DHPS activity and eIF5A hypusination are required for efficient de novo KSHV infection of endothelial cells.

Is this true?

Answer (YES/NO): YES